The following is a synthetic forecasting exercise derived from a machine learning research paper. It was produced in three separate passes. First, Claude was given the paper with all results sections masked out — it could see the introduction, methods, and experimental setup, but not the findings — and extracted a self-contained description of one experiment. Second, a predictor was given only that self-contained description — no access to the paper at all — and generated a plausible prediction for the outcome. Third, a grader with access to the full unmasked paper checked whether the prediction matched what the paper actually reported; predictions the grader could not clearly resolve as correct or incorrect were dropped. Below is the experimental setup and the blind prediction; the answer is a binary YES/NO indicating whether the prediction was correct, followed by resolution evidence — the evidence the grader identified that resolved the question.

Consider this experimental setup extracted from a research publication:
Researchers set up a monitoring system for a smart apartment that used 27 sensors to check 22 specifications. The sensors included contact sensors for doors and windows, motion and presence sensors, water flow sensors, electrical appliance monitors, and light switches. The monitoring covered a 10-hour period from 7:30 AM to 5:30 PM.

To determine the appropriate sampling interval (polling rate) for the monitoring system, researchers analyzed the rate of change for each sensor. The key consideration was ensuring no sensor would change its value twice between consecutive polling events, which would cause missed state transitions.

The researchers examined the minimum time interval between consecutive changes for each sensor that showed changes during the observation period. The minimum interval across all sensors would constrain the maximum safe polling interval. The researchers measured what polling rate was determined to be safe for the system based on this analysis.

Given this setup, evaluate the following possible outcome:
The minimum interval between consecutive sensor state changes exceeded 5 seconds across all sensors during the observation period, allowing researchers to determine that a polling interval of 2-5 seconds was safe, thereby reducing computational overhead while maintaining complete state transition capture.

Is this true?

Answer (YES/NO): NO